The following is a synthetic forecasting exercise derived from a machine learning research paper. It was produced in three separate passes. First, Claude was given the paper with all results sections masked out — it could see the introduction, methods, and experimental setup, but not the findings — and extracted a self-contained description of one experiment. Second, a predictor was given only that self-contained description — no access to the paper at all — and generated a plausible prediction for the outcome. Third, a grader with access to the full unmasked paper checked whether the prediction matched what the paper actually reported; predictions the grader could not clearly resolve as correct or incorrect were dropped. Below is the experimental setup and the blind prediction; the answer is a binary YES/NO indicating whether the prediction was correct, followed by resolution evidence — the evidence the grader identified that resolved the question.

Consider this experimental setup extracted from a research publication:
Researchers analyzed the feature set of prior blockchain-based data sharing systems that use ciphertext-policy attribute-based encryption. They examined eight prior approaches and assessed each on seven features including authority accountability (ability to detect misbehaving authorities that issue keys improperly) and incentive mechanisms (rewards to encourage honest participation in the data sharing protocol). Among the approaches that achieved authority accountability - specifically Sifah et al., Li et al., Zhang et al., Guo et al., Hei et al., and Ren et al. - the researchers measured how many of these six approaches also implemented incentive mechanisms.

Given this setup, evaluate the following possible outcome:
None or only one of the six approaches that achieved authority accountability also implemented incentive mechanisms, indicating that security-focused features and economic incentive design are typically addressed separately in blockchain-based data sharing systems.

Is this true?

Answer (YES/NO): NO